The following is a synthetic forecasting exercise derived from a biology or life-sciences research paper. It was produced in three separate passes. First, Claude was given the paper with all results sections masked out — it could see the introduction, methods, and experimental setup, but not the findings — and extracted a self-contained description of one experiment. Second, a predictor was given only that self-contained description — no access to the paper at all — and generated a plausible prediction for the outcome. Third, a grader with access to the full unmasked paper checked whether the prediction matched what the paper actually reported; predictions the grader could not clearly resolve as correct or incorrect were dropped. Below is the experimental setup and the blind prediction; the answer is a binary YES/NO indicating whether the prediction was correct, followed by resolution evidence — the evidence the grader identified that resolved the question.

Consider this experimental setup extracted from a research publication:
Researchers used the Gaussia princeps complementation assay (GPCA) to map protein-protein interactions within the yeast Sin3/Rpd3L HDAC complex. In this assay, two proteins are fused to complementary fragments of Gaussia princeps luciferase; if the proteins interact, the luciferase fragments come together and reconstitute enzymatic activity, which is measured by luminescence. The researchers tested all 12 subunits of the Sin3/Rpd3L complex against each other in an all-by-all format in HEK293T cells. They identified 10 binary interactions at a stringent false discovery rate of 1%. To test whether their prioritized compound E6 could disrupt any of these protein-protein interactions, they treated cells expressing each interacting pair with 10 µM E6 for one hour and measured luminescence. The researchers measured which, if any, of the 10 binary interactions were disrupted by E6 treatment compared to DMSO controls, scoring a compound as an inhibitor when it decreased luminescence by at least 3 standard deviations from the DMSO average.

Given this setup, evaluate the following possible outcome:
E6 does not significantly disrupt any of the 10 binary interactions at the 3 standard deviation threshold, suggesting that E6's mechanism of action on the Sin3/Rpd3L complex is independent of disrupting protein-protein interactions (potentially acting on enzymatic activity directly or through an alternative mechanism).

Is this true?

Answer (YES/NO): NO